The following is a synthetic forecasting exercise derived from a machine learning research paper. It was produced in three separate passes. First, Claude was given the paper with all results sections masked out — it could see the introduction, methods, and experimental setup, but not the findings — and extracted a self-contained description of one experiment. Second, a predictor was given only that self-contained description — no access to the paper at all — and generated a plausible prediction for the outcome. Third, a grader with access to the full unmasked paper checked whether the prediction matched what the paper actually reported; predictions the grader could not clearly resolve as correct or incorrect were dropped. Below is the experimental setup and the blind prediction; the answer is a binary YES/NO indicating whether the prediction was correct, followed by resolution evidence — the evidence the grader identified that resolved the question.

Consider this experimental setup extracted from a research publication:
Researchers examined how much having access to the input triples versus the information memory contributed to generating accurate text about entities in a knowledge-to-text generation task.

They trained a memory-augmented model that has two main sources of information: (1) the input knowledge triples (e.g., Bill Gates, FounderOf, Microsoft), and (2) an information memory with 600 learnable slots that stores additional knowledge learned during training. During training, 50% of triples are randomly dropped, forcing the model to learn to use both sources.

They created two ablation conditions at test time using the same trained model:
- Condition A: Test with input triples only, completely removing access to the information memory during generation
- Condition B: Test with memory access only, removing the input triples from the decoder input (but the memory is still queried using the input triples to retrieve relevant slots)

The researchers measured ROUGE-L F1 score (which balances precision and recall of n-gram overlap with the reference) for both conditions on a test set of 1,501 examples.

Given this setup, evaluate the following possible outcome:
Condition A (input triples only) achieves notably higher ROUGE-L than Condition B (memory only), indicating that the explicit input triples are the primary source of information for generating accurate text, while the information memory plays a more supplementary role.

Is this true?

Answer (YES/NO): NO